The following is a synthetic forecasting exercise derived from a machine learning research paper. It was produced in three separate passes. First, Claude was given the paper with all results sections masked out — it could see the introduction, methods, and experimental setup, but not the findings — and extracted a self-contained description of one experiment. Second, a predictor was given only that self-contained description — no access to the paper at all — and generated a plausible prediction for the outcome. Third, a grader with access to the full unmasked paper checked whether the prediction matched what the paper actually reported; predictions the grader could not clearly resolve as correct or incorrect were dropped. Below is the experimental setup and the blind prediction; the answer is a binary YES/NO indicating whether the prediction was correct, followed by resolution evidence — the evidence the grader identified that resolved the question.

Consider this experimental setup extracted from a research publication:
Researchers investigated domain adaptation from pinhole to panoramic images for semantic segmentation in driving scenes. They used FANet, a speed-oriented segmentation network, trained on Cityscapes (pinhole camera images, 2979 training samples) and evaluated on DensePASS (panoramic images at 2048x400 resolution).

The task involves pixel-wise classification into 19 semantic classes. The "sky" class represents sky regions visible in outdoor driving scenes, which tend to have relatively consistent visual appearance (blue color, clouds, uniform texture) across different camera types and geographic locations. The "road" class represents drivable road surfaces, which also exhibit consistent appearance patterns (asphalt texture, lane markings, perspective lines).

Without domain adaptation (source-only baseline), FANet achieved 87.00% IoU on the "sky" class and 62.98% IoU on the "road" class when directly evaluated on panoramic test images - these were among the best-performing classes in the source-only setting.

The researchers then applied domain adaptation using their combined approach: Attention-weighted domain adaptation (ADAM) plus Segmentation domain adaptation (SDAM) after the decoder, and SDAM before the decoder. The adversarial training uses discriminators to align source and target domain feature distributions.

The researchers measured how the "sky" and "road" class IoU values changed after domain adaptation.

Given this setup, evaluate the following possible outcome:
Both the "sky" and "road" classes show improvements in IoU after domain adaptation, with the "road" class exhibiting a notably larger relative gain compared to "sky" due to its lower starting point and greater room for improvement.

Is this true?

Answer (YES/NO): NO